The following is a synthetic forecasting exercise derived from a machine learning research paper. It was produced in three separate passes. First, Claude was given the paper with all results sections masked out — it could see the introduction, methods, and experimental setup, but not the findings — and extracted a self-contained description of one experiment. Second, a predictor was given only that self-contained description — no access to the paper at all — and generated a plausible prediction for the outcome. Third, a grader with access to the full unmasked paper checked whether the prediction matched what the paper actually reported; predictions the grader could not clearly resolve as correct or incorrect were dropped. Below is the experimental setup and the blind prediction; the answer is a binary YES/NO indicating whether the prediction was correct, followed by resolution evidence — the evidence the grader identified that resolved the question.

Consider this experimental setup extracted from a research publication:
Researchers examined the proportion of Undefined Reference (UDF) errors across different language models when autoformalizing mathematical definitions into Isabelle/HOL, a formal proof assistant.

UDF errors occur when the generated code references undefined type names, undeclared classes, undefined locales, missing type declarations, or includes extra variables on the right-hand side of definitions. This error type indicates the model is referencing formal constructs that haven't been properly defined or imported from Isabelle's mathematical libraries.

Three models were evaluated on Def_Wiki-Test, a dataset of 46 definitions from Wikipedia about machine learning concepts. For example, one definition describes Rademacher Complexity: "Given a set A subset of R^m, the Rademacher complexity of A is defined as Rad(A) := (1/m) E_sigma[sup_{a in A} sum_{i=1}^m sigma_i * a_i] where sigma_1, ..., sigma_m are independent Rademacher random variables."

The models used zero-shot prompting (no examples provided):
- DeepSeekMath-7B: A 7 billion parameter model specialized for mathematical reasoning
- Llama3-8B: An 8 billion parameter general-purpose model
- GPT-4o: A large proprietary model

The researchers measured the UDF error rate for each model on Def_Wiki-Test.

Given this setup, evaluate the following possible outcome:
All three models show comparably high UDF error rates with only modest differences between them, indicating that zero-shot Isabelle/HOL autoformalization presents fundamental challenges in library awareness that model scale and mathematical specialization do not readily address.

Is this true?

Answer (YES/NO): NO